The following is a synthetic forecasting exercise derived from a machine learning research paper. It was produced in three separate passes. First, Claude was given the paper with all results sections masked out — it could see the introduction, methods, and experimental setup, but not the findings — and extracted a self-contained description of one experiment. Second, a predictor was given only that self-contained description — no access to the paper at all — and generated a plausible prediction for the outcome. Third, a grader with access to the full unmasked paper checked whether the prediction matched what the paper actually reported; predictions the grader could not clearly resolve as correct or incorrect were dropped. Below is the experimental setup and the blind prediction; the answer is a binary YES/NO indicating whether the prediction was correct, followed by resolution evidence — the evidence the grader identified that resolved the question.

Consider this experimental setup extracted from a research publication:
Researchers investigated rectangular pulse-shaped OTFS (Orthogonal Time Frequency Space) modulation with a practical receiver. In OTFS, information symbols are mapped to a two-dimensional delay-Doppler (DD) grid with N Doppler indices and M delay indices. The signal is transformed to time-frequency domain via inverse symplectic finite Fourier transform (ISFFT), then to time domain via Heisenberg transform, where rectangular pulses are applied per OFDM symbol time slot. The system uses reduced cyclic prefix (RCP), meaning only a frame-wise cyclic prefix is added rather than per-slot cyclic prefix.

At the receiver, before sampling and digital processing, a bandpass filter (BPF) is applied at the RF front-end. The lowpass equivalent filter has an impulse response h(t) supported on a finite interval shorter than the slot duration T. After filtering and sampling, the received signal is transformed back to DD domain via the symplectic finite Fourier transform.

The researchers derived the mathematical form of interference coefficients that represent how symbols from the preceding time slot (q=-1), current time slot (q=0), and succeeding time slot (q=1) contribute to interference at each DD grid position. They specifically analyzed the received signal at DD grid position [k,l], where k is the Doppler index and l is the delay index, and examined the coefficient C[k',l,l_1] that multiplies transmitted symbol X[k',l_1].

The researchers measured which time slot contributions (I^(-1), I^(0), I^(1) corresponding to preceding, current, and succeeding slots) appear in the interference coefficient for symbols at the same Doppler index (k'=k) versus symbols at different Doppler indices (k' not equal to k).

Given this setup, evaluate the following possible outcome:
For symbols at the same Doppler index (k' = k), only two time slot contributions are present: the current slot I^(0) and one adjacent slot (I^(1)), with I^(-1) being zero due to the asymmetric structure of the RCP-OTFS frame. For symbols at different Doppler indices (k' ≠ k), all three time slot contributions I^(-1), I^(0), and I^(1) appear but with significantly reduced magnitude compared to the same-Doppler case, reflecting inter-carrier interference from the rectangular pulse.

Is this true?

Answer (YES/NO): NO